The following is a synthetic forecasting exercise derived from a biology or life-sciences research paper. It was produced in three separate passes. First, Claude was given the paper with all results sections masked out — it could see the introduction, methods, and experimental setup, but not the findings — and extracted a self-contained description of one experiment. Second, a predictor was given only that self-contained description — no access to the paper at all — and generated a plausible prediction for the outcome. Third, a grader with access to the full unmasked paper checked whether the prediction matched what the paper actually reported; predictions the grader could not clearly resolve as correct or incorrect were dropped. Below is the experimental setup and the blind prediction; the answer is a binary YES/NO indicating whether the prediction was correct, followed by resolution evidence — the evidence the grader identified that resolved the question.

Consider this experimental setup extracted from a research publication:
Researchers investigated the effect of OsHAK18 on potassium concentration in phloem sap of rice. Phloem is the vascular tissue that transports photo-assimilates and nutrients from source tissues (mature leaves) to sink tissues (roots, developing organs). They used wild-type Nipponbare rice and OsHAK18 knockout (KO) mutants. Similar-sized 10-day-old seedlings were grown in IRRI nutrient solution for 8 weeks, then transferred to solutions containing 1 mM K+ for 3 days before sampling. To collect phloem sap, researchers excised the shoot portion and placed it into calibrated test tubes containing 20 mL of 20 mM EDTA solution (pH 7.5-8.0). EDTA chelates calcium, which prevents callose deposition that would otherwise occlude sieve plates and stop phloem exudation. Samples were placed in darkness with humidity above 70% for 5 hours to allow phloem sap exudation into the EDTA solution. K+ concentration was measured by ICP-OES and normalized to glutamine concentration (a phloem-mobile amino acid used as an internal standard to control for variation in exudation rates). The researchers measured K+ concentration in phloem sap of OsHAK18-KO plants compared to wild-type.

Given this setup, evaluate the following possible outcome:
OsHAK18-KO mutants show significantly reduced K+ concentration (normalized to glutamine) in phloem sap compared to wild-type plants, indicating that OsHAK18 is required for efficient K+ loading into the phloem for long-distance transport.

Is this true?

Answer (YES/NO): YES